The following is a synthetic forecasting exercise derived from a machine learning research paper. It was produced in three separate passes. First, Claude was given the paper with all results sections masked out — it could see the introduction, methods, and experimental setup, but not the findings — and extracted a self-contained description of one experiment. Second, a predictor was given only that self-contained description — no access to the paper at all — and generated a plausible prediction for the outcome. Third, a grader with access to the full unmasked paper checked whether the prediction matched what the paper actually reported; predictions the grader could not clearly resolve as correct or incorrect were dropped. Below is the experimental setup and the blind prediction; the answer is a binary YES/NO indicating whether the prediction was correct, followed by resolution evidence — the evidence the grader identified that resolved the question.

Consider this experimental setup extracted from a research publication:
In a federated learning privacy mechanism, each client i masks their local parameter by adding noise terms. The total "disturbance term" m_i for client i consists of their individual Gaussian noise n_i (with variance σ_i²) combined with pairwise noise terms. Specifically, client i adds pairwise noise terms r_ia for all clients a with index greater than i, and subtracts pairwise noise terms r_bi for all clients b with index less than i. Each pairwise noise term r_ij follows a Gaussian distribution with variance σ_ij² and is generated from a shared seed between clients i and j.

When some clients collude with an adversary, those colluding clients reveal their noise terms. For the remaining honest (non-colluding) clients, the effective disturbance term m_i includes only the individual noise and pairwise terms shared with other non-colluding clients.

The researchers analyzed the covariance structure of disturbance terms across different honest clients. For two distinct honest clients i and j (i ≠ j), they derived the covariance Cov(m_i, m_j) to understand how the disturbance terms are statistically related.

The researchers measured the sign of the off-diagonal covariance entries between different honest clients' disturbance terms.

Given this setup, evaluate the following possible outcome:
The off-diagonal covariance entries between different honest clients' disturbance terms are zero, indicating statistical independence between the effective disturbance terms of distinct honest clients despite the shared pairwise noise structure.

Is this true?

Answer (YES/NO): NO